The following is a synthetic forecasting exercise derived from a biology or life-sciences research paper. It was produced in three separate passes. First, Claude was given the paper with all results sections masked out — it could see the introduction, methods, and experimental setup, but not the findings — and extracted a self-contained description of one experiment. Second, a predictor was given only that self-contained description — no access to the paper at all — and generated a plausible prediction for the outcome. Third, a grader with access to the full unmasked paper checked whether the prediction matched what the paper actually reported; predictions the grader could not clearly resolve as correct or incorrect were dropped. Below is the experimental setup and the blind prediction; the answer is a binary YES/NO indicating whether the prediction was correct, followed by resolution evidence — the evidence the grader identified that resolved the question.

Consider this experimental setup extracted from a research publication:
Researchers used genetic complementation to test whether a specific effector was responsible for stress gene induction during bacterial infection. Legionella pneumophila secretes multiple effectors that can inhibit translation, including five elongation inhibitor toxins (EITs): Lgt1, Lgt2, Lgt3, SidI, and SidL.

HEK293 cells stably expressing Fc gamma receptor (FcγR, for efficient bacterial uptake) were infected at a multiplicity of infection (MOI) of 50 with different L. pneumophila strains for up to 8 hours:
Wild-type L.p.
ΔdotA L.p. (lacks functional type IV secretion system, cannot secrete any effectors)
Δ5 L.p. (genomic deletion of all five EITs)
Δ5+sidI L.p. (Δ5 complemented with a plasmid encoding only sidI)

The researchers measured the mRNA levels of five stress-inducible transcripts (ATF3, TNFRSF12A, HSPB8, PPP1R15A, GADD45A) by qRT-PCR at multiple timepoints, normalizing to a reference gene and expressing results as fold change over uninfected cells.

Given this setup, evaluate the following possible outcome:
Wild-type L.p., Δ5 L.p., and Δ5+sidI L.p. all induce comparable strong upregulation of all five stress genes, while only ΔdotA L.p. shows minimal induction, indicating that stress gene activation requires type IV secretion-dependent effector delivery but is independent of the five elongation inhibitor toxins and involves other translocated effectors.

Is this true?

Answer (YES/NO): NO